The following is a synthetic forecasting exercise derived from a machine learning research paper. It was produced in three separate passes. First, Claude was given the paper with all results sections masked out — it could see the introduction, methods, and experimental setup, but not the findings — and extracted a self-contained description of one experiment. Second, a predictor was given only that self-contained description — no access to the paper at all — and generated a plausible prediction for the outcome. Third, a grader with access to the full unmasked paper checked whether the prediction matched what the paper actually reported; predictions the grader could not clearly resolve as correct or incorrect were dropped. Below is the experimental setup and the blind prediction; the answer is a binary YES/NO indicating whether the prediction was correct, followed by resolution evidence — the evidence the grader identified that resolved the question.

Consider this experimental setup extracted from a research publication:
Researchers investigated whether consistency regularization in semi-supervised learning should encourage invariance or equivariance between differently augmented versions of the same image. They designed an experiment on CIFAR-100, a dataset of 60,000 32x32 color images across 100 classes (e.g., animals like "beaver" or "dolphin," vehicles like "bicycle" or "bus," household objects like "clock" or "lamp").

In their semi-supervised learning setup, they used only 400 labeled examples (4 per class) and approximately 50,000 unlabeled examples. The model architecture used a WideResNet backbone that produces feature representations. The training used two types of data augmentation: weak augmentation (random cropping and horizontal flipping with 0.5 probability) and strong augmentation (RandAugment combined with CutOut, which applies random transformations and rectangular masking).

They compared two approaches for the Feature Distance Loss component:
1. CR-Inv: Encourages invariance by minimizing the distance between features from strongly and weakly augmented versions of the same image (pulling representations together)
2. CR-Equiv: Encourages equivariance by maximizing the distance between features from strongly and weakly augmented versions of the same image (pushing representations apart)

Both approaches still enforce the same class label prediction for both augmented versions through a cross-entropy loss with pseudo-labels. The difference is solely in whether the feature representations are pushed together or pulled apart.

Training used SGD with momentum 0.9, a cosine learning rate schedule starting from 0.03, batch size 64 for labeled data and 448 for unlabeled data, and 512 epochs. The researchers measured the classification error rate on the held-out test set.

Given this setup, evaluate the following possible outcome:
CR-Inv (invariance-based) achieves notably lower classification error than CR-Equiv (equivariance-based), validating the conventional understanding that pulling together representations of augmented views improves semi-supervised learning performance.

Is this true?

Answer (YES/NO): NO